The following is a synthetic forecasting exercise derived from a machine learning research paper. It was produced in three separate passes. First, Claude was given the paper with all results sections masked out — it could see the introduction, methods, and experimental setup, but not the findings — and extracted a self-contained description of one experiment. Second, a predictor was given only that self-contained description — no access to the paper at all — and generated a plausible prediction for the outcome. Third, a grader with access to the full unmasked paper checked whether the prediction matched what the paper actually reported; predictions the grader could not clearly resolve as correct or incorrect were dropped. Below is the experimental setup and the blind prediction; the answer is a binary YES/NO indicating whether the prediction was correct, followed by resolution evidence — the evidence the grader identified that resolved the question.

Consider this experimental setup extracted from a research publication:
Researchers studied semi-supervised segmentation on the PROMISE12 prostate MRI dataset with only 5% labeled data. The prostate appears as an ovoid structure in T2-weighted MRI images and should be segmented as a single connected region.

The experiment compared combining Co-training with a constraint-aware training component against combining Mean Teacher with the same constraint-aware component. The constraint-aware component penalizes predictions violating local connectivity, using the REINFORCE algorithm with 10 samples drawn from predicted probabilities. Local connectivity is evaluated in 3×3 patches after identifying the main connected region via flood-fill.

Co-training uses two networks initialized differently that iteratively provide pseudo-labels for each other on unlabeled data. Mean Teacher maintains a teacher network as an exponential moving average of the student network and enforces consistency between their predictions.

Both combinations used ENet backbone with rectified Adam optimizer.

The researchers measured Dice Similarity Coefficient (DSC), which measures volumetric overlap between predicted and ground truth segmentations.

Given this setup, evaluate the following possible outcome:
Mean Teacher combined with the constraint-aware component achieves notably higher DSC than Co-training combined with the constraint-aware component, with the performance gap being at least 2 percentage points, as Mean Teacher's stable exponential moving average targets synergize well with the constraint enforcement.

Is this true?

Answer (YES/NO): YES